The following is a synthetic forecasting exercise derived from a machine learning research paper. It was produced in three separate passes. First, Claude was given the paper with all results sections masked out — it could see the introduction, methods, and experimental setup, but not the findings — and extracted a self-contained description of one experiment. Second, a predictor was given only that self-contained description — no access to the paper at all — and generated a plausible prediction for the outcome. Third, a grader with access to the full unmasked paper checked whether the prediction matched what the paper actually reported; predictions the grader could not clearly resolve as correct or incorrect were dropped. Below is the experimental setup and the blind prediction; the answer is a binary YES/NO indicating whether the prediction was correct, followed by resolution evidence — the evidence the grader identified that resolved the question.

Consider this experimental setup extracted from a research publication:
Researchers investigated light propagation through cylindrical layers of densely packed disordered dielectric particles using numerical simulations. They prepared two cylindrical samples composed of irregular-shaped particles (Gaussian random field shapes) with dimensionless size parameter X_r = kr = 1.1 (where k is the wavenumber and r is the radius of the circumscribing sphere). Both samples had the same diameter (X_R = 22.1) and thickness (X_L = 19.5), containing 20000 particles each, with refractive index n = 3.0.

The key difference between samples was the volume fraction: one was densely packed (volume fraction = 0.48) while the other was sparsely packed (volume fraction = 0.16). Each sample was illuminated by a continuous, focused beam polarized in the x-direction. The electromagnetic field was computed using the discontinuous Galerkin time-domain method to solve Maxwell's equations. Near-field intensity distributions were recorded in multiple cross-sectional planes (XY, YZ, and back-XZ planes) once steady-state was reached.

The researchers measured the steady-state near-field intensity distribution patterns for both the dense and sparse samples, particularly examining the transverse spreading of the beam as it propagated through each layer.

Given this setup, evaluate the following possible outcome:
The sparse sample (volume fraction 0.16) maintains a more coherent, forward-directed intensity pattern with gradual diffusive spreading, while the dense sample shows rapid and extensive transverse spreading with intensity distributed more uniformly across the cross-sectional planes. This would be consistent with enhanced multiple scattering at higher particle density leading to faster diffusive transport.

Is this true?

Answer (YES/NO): NO